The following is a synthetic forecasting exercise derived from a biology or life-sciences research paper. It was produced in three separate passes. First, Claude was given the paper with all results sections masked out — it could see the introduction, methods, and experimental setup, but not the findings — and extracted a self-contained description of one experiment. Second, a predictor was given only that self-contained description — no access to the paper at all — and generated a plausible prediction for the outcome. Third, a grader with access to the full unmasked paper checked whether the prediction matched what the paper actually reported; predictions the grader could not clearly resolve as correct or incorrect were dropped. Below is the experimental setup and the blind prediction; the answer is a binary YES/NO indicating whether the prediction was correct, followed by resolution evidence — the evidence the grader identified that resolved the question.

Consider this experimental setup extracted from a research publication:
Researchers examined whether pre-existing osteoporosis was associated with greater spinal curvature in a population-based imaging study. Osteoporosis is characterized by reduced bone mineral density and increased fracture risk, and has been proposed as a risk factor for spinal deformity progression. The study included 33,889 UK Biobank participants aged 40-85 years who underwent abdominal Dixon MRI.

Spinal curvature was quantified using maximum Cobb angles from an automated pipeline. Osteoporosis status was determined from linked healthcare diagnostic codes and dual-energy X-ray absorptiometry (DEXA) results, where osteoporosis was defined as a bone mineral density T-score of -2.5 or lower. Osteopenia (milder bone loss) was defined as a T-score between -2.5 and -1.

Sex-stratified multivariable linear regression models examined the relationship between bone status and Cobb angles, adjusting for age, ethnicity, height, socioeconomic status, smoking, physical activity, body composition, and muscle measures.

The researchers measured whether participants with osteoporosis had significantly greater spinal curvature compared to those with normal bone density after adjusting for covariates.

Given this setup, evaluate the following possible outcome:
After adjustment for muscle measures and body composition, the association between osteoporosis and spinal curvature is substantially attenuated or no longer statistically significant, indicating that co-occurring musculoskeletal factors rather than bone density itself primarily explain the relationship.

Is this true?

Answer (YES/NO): NO